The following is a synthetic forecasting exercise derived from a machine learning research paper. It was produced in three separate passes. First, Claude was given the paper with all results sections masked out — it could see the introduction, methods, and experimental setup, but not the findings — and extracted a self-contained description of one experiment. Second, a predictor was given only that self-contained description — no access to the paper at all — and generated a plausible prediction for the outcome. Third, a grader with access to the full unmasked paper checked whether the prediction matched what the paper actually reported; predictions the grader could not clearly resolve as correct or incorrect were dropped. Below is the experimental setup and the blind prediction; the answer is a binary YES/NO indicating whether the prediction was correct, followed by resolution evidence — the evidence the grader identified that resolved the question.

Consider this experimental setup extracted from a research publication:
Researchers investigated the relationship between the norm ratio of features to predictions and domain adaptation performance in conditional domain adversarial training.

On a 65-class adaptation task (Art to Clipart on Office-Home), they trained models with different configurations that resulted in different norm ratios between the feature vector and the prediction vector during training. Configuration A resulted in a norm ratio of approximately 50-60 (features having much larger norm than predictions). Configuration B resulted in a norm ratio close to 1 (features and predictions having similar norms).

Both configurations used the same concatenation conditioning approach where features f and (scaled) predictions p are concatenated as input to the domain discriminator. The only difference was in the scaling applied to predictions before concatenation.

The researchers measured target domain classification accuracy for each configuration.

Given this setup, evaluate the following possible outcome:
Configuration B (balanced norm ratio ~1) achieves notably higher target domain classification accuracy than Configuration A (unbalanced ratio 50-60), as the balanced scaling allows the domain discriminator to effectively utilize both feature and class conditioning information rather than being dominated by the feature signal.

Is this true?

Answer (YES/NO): YES